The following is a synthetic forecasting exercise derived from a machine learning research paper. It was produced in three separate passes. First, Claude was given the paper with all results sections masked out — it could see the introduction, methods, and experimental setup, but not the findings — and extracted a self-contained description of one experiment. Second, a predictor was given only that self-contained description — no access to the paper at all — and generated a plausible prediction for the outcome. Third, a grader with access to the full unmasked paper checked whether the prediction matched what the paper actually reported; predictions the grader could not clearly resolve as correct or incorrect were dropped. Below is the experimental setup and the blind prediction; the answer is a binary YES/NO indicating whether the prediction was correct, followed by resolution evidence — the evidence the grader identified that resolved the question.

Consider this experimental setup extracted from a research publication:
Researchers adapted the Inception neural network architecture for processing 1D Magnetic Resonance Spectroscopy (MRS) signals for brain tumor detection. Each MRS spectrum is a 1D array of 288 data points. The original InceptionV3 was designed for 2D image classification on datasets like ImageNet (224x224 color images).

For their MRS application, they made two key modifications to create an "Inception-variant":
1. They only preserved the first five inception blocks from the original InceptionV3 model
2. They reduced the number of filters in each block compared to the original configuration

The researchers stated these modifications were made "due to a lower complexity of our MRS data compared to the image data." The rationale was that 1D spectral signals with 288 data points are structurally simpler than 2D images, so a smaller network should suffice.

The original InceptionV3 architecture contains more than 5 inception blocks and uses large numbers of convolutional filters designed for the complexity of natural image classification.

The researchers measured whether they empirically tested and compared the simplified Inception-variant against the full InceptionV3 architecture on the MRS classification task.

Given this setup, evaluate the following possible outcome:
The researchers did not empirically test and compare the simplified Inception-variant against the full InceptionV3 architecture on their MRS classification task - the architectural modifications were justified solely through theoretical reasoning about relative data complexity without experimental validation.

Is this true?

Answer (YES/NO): YES